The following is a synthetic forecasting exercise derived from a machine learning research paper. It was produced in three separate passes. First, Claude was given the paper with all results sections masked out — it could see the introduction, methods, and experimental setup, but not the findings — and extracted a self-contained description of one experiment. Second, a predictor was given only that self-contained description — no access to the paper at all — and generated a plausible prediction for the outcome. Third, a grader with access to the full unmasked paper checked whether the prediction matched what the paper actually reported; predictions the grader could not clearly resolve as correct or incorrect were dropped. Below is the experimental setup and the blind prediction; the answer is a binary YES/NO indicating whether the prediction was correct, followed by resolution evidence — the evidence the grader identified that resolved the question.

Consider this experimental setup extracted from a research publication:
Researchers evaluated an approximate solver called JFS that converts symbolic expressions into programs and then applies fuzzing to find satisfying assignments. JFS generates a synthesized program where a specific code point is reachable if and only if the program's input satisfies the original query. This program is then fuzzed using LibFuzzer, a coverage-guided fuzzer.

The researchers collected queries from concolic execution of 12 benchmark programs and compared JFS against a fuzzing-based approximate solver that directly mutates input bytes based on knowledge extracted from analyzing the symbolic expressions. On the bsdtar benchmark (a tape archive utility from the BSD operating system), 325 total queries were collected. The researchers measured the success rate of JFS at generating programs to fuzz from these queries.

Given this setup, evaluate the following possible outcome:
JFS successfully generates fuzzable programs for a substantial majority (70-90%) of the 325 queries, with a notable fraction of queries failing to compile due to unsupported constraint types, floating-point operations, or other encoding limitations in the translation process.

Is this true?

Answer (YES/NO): NO